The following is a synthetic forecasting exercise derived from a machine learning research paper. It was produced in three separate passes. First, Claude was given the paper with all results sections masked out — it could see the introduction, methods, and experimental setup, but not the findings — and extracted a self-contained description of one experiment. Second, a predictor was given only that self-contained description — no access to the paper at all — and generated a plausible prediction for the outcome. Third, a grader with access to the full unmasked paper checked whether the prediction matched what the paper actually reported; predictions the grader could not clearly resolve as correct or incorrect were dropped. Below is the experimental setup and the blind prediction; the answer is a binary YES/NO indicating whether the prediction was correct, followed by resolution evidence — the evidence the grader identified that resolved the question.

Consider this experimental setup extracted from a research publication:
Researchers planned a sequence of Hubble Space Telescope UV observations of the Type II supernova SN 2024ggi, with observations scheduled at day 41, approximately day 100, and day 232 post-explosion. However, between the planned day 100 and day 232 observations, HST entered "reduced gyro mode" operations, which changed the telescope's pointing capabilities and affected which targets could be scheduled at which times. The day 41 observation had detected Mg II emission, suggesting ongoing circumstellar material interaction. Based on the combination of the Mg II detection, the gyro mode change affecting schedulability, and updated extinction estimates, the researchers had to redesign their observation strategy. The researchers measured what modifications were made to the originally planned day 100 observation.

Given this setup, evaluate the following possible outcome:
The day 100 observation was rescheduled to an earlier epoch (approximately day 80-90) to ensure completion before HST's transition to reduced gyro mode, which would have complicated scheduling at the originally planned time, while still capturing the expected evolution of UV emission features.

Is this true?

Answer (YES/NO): NO